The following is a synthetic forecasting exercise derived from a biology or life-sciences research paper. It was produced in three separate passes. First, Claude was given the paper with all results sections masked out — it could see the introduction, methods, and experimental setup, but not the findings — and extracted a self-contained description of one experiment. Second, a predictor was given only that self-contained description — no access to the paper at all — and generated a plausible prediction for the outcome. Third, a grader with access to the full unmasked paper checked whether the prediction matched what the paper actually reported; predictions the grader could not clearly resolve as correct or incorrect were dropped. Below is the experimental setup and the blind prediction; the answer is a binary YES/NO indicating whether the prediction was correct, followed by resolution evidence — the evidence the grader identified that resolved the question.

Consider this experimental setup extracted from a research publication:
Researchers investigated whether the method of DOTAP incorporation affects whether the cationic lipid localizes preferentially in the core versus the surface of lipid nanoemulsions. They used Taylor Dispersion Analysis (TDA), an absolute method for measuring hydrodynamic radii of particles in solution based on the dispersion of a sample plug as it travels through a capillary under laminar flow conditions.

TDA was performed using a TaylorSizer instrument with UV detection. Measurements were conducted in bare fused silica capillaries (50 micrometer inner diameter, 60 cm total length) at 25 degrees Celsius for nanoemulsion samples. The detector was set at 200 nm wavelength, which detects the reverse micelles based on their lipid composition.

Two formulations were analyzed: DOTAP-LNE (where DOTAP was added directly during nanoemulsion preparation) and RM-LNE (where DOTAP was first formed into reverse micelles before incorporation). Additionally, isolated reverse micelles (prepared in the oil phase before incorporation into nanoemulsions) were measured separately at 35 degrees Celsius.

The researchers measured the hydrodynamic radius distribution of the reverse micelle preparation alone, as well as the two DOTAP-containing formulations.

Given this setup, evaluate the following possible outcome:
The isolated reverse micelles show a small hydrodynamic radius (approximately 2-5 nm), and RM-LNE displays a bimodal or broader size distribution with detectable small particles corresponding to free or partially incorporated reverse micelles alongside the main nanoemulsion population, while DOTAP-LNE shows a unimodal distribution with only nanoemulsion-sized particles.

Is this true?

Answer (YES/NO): NO